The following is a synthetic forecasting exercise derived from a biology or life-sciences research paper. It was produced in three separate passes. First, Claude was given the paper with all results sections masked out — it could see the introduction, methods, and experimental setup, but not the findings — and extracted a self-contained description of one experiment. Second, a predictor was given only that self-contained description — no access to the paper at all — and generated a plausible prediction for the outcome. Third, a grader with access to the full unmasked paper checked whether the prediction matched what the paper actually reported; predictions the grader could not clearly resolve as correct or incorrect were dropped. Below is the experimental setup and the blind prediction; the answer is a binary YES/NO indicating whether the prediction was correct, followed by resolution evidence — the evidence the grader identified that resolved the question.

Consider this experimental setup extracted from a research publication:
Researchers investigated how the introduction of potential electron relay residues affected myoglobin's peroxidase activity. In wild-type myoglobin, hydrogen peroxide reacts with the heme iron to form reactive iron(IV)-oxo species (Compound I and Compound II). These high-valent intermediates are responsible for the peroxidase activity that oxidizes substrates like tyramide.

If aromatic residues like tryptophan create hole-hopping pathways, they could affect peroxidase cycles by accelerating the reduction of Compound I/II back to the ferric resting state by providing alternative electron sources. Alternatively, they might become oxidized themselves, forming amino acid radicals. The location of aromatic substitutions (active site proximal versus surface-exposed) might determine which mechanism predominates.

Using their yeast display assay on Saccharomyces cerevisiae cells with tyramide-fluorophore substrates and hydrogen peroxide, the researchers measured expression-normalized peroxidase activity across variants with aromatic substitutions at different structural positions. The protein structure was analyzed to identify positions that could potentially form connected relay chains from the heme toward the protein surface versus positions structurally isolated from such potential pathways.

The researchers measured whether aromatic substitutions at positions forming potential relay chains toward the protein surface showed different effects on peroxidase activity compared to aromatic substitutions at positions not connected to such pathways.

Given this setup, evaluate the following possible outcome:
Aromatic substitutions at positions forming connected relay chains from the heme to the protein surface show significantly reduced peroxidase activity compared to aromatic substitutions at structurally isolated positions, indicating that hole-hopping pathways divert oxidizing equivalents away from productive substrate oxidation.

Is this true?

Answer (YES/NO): NO